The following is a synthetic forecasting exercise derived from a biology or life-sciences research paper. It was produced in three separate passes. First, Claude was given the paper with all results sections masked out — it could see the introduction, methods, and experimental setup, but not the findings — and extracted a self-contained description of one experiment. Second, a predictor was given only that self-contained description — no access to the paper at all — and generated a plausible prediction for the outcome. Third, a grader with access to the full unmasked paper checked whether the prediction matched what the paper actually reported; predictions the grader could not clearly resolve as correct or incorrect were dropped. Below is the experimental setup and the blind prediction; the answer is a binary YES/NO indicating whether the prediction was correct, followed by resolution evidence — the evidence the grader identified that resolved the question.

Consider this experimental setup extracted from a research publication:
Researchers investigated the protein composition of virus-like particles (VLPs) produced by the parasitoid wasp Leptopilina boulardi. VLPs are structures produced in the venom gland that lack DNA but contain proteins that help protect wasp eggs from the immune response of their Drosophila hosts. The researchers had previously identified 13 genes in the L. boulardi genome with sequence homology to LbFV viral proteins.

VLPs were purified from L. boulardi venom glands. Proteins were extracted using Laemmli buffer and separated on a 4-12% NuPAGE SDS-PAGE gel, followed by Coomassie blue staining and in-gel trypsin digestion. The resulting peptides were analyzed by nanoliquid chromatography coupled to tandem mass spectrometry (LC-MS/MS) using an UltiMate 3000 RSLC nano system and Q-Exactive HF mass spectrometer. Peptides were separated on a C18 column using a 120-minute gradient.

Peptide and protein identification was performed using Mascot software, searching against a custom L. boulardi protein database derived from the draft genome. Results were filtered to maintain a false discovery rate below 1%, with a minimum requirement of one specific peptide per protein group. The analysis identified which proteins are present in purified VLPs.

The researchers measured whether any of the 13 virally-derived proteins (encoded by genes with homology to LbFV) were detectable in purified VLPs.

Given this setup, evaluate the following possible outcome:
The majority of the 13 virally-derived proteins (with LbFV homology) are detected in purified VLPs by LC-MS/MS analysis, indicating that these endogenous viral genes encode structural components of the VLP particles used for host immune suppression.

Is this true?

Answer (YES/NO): NO